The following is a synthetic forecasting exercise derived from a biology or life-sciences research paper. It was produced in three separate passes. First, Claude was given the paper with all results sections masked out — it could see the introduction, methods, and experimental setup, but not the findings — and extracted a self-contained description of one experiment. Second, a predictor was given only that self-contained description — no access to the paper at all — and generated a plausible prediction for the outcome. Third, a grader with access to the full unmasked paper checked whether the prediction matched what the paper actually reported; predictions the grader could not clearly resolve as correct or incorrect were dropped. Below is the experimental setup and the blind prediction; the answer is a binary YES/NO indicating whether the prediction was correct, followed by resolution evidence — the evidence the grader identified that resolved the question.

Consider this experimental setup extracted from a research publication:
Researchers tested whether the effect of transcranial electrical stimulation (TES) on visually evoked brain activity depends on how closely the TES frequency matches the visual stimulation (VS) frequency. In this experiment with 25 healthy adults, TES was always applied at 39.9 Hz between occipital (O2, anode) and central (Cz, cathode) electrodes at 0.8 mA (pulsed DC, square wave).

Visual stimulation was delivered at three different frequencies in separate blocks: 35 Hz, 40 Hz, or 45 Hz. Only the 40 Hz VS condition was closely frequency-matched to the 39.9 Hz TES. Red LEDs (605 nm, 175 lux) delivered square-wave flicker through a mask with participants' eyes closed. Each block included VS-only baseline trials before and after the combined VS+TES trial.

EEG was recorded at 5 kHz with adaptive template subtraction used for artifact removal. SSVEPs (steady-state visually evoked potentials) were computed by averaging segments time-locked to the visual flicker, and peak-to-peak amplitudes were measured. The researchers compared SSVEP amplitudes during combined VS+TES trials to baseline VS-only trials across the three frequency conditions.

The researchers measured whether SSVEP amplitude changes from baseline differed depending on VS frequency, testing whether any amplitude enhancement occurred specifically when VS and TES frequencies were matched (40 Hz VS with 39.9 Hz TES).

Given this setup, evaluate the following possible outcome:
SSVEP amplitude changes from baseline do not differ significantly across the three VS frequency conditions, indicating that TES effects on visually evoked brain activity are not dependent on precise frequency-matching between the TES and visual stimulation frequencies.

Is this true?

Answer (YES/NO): NO